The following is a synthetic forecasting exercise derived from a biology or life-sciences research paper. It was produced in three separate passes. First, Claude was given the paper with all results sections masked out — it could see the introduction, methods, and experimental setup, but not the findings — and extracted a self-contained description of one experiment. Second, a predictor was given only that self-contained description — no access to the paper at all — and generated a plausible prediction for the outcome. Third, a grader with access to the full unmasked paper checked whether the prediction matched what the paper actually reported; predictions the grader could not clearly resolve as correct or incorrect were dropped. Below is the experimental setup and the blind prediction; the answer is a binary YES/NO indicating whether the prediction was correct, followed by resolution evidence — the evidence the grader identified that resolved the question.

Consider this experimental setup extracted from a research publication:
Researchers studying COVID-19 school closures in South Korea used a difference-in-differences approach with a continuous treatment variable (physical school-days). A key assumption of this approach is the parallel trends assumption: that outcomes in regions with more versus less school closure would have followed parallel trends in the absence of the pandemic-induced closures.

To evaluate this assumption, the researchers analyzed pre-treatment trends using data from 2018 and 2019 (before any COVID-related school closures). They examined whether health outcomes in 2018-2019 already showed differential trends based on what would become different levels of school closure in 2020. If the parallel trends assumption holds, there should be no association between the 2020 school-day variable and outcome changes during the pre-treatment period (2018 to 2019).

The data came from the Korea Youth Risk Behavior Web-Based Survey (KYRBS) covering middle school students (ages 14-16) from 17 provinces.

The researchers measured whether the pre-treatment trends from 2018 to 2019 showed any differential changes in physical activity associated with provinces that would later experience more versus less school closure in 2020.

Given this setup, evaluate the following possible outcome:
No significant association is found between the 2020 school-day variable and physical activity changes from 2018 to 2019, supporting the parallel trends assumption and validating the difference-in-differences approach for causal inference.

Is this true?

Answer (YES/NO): YES